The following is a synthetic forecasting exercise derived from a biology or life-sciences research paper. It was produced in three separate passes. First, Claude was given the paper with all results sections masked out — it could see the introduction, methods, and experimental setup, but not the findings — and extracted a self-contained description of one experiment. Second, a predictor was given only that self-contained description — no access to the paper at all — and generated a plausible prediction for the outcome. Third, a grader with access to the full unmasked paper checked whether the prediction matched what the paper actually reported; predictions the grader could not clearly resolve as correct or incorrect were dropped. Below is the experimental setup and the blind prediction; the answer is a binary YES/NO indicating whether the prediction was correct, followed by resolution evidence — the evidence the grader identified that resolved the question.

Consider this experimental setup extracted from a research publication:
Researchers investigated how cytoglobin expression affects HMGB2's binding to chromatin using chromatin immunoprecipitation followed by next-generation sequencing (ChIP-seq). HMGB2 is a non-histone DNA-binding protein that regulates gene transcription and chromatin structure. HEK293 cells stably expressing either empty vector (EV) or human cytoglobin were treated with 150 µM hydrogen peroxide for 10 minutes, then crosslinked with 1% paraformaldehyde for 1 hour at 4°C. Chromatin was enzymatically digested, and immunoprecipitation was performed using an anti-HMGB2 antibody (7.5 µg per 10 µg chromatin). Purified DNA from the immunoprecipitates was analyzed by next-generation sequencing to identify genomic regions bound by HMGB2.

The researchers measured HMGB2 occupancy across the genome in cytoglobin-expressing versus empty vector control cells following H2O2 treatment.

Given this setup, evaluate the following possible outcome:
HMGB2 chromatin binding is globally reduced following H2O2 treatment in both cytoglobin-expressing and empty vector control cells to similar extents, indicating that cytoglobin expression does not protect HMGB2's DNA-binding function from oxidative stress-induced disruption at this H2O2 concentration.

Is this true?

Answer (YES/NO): NO